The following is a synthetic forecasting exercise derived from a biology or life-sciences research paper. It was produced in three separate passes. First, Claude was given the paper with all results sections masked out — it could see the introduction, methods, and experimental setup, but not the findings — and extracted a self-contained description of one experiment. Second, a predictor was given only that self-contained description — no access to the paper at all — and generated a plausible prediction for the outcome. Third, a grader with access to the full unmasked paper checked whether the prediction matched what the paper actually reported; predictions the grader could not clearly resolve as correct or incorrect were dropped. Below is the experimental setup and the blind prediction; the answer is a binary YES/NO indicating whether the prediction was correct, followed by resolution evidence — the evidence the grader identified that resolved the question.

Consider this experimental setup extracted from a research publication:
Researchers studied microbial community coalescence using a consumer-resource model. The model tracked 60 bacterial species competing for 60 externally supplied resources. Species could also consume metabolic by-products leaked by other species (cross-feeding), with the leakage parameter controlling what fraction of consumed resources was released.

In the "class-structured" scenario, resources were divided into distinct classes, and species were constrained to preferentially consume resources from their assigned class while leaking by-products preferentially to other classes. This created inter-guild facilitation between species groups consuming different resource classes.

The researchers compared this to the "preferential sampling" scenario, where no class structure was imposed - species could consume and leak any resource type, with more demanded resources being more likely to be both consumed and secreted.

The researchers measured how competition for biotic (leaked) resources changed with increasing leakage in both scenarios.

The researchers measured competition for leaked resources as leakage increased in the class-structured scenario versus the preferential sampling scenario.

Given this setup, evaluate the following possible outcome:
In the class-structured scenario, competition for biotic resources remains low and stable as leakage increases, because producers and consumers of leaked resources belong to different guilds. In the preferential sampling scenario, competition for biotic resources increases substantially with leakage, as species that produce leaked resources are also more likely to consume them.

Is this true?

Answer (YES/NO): YES